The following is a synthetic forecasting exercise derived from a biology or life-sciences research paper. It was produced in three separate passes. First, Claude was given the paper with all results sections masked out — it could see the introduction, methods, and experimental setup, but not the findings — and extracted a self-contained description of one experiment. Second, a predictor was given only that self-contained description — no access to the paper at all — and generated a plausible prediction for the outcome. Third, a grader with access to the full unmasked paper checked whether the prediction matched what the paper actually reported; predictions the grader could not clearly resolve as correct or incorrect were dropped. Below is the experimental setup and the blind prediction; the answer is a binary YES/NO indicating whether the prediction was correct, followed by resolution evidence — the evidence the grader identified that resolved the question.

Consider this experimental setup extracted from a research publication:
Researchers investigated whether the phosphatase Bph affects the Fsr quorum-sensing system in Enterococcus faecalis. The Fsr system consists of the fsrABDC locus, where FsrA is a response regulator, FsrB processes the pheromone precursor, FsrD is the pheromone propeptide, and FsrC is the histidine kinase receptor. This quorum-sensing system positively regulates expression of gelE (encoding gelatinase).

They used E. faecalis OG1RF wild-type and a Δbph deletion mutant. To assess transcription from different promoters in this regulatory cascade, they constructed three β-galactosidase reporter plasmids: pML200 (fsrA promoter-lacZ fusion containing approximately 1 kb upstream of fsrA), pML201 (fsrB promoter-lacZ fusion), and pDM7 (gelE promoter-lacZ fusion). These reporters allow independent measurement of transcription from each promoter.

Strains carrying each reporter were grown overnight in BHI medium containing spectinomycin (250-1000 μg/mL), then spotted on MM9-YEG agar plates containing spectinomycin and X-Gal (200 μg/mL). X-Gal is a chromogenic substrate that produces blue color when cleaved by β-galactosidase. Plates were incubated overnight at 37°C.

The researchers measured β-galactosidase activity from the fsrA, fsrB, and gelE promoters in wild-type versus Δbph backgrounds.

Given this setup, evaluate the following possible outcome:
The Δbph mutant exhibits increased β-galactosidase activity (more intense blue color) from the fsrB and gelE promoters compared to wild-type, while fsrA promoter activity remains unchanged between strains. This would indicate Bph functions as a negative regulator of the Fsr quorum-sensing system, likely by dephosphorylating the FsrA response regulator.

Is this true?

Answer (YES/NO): NO